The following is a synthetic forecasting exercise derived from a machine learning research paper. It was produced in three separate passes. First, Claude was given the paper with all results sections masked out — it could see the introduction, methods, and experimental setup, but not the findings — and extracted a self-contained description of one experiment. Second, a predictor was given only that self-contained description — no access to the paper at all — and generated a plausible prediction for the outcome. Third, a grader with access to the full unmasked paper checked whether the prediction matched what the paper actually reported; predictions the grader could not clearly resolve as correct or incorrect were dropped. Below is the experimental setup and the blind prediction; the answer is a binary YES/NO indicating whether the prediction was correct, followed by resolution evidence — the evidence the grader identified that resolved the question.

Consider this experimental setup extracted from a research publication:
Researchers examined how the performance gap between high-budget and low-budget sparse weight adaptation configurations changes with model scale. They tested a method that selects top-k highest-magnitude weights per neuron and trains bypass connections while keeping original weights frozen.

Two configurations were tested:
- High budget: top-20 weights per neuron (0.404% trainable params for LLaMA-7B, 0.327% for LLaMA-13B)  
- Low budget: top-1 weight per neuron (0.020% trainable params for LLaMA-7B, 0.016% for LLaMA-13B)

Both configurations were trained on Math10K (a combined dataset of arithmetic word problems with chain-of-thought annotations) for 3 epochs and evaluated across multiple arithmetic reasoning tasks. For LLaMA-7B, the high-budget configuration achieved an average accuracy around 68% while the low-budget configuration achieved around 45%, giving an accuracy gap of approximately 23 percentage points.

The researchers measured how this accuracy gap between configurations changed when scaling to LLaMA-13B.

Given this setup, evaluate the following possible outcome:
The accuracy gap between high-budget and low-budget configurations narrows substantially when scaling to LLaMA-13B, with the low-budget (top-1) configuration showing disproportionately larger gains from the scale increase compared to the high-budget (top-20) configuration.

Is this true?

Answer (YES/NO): YES